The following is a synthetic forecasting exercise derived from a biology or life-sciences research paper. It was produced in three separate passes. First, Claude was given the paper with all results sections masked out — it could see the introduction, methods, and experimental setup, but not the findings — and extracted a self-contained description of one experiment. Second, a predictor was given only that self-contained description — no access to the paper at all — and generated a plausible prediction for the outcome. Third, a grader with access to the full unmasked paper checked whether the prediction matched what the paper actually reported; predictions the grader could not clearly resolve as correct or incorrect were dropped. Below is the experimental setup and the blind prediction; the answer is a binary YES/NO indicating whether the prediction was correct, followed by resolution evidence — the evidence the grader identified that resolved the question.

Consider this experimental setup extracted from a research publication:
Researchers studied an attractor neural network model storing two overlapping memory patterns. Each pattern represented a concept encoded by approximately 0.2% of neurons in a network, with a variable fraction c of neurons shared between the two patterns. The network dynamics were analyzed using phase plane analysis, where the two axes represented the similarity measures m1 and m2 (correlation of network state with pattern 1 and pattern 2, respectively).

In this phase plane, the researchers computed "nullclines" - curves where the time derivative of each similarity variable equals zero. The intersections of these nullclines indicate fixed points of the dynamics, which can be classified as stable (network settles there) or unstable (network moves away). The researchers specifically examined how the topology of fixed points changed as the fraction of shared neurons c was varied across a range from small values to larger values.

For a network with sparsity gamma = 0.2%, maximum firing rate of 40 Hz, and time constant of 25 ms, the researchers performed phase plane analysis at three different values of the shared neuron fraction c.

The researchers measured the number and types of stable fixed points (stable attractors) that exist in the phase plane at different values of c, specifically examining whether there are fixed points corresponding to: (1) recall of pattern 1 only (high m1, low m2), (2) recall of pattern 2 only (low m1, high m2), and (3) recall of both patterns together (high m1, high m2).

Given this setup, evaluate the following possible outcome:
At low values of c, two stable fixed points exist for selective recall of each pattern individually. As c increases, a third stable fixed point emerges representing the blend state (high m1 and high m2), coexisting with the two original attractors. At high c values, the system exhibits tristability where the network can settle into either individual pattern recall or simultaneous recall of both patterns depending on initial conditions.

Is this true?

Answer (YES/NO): NO